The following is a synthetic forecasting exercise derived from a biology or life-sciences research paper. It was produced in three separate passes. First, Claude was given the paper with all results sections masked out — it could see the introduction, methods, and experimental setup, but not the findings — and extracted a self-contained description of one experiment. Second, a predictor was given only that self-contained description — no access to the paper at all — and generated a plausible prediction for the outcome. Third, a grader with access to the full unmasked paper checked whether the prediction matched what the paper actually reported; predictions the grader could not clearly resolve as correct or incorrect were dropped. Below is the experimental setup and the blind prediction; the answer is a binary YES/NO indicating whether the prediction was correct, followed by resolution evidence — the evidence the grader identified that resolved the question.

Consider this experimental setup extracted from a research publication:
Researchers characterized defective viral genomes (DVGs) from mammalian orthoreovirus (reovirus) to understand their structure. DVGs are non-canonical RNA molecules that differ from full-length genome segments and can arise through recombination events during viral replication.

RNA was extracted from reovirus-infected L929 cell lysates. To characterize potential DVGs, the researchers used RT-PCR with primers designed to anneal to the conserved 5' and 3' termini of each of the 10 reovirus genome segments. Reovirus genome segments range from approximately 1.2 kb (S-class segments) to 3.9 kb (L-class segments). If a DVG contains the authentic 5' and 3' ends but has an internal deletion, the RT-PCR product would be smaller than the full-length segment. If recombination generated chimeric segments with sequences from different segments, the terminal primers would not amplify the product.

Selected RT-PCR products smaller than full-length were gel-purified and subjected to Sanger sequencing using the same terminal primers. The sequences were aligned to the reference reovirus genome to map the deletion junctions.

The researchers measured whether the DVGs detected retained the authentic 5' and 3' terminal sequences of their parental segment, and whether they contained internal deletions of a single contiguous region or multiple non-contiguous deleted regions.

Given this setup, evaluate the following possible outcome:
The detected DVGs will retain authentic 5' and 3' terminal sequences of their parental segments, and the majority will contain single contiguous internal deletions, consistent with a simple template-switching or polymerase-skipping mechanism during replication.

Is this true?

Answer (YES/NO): YES